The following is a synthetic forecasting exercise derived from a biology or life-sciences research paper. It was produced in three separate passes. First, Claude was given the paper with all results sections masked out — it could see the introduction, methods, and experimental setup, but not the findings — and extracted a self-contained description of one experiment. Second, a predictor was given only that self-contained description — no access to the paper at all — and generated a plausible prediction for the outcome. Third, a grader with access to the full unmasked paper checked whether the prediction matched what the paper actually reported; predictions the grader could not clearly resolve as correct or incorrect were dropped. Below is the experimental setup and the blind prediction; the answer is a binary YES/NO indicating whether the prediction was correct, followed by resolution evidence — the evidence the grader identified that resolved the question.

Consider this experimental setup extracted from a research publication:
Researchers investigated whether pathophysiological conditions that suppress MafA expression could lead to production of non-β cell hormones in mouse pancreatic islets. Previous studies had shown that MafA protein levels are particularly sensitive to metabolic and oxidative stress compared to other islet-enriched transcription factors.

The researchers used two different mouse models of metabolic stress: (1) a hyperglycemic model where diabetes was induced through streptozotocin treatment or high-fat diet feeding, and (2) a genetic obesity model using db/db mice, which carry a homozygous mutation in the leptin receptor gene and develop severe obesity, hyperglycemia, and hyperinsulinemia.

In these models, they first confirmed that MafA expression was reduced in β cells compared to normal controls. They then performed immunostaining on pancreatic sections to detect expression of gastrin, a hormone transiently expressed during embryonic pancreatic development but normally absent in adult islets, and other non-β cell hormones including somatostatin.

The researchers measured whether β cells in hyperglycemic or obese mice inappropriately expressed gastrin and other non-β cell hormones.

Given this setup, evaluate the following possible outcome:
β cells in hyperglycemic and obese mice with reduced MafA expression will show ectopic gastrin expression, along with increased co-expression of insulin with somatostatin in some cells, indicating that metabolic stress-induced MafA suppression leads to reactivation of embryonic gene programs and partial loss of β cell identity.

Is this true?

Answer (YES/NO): NO